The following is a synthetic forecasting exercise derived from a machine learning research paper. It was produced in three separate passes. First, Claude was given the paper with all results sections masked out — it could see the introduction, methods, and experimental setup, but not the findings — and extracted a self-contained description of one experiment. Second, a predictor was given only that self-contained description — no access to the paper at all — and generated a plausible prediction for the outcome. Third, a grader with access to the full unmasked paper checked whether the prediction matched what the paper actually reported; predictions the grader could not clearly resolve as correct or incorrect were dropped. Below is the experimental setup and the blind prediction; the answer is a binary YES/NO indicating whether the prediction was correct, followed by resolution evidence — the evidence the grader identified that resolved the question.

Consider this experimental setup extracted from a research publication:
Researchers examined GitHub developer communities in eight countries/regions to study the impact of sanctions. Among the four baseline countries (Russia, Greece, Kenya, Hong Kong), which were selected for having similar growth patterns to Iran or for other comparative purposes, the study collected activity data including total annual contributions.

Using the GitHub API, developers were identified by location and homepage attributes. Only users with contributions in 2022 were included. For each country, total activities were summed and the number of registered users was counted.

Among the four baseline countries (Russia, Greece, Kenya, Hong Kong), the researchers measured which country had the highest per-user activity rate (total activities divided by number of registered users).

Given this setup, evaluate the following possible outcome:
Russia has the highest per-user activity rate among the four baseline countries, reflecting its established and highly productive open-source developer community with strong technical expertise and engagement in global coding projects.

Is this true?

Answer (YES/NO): NO